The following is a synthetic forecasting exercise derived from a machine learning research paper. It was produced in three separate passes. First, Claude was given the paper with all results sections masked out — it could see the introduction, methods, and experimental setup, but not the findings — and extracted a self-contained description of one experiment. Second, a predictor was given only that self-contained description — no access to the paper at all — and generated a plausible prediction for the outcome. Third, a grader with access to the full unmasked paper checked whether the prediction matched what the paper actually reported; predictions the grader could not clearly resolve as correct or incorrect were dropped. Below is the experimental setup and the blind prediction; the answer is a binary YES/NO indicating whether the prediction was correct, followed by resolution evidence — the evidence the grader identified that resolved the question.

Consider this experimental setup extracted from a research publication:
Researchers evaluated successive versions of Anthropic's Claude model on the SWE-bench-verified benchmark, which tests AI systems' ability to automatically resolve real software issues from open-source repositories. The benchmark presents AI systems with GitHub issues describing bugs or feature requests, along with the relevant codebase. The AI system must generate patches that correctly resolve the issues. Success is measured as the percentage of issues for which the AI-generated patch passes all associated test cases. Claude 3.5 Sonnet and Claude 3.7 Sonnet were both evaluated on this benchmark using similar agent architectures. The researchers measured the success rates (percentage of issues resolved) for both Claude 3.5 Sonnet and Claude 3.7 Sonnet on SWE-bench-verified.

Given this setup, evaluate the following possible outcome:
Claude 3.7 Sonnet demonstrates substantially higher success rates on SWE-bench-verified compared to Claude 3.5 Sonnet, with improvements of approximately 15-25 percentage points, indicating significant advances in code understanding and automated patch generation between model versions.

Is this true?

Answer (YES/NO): YES